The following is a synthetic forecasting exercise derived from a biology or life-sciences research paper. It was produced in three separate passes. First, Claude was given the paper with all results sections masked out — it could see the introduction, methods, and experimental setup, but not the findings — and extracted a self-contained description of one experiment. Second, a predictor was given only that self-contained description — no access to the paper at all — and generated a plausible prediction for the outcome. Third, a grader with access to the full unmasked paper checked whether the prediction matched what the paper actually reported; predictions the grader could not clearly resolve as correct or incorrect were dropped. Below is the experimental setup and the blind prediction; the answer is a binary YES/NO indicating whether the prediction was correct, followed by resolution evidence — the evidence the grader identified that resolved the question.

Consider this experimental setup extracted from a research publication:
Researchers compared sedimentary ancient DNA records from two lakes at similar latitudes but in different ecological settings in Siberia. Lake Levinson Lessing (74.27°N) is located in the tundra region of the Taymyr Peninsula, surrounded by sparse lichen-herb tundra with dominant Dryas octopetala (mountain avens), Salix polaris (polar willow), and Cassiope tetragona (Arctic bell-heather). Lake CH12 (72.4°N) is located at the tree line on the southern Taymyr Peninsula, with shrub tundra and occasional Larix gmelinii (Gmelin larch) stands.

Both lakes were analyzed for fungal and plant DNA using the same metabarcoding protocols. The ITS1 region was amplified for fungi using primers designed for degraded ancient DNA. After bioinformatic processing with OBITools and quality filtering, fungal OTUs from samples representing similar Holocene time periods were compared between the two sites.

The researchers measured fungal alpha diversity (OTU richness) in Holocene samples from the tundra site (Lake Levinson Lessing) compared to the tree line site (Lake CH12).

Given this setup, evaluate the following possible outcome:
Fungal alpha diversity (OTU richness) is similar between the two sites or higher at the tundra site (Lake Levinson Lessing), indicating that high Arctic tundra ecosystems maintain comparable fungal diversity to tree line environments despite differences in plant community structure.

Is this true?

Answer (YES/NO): NO